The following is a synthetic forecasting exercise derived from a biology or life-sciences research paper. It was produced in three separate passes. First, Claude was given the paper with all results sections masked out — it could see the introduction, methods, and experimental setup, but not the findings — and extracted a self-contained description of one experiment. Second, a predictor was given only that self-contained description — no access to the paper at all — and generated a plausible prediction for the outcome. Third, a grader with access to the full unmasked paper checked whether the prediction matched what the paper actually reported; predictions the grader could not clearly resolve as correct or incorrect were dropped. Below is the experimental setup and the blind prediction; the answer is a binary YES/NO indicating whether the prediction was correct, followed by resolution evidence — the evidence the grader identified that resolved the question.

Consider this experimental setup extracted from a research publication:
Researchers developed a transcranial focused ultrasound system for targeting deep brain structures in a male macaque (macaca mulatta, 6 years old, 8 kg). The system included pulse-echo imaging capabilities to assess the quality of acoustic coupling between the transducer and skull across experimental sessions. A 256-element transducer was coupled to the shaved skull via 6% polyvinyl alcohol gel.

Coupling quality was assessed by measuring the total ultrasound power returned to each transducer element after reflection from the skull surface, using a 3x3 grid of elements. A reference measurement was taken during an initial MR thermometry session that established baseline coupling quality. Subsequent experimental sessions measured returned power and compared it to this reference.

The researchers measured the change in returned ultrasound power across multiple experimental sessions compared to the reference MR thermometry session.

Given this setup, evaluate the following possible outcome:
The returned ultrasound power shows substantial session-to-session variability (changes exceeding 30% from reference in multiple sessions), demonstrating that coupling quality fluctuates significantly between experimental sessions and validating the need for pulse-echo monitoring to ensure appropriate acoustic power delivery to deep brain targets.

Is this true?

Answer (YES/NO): NO